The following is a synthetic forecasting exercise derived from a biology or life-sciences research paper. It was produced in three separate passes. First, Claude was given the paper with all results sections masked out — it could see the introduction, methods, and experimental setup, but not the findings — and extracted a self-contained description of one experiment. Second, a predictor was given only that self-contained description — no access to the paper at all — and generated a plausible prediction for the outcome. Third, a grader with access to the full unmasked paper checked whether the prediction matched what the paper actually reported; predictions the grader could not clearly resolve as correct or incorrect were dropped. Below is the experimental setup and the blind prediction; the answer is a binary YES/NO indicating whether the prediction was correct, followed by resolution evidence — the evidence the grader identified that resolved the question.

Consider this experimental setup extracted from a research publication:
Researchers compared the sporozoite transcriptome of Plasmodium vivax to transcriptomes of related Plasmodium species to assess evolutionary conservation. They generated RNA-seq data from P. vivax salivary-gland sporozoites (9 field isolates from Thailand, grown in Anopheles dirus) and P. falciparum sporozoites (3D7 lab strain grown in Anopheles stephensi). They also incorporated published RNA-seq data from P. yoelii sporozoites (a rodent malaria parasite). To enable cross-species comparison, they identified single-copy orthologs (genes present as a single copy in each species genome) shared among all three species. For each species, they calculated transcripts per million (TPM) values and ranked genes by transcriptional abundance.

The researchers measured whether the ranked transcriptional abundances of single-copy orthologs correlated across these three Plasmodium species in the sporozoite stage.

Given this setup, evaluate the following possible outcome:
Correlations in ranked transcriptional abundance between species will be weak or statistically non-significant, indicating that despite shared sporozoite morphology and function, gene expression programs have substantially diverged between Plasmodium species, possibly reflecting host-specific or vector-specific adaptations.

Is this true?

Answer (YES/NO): NO